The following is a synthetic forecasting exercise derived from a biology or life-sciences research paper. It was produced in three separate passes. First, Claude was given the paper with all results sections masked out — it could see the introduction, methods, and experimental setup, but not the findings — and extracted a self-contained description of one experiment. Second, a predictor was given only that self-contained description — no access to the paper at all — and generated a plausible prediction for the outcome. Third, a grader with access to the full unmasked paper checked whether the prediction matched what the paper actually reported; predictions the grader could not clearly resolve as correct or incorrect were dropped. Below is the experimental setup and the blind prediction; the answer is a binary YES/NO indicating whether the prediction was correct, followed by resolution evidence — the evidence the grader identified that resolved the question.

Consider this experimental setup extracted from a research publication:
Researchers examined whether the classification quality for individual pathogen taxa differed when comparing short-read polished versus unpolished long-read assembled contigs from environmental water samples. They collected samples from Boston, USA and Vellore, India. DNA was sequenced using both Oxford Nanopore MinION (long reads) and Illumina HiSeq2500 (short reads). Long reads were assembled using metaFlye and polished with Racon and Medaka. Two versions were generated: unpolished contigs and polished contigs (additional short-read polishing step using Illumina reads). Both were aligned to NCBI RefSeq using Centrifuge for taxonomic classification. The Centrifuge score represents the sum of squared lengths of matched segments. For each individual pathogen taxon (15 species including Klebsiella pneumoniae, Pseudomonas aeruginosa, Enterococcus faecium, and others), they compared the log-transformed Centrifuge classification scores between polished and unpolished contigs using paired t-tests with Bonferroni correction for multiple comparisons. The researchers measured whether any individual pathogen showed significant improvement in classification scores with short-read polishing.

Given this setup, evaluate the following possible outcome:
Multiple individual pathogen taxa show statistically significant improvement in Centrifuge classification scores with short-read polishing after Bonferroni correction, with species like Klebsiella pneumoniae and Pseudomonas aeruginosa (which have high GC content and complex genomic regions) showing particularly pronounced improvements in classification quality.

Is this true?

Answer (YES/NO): YES